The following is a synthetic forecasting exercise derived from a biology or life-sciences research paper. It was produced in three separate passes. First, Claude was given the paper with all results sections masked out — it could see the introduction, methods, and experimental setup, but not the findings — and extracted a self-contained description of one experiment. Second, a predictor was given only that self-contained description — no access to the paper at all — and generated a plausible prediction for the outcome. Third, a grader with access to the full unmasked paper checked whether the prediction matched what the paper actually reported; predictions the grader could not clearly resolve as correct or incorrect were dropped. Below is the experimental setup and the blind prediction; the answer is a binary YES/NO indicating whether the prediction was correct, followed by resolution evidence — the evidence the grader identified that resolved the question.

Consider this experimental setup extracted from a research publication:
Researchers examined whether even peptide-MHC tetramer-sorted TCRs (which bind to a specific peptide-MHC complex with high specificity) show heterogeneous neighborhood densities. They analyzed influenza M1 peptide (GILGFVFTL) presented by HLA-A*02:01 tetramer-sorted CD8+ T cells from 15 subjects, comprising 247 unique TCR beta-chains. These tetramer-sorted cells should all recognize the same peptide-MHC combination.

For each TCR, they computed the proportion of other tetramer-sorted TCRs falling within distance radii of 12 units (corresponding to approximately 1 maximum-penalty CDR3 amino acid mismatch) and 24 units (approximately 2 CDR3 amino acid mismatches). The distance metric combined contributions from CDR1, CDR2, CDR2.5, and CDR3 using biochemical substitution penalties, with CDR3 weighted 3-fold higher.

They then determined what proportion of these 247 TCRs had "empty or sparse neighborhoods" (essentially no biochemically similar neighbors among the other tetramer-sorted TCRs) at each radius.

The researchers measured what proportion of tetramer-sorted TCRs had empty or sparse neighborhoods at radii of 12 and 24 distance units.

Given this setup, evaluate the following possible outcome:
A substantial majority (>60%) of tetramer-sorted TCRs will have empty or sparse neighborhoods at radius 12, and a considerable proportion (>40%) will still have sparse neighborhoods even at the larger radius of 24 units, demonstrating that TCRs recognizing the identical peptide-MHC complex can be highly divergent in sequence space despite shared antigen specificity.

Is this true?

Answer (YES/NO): NO